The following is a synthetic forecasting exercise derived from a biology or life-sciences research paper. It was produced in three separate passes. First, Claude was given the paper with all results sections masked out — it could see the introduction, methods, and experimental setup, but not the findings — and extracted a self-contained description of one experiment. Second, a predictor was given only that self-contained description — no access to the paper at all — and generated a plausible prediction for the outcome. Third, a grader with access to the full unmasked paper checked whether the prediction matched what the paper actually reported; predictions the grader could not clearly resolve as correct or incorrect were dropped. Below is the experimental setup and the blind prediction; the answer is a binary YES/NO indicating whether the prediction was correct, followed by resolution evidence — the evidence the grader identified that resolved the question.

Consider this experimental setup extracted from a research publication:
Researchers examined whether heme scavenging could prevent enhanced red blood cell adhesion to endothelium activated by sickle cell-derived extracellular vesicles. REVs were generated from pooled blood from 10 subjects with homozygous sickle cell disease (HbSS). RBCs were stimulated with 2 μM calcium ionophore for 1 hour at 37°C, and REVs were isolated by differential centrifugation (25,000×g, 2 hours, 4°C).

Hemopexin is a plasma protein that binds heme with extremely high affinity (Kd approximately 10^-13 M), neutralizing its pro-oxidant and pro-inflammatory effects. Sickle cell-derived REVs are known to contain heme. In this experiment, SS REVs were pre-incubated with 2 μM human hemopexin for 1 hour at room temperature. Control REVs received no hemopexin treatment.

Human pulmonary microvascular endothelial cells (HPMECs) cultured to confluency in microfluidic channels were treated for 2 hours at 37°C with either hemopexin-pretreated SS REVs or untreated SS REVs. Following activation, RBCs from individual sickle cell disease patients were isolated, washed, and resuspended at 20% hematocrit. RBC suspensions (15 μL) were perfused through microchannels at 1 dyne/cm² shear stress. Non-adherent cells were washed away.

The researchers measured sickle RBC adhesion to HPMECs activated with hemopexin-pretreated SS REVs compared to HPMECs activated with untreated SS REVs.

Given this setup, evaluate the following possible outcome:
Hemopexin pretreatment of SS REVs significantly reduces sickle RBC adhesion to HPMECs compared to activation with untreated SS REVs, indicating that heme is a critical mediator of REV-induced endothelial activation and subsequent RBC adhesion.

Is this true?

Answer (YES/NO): YES